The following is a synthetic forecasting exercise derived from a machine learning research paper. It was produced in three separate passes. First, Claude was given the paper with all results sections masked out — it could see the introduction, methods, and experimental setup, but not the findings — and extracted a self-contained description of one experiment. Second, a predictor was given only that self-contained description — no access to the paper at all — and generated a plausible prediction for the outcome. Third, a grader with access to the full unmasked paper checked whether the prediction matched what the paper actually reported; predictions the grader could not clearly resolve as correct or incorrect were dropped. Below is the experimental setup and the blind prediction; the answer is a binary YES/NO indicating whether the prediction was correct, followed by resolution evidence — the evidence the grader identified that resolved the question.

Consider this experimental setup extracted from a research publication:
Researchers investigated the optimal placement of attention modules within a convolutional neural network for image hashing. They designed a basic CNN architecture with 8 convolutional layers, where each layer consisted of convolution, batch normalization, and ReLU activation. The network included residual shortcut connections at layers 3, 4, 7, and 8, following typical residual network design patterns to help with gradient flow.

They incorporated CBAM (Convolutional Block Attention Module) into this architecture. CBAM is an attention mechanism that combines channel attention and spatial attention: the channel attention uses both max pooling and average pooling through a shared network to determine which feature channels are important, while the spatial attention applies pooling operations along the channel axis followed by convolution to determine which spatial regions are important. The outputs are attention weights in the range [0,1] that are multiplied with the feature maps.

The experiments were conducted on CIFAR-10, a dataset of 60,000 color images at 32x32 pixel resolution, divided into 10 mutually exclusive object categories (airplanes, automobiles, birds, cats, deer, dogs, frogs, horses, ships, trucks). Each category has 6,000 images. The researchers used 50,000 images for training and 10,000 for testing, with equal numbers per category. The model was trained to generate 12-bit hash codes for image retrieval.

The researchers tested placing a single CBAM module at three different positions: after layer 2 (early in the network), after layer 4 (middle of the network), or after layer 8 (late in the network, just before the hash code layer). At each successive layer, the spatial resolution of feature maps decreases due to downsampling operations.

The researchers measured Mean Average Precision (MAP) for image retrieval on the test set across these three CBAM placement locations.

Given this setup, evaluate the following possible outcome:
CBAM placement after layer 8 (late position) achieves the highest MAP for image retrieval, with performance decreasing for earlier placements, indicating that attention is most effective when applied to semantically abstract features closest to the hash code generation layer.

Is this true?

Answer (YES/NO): NO